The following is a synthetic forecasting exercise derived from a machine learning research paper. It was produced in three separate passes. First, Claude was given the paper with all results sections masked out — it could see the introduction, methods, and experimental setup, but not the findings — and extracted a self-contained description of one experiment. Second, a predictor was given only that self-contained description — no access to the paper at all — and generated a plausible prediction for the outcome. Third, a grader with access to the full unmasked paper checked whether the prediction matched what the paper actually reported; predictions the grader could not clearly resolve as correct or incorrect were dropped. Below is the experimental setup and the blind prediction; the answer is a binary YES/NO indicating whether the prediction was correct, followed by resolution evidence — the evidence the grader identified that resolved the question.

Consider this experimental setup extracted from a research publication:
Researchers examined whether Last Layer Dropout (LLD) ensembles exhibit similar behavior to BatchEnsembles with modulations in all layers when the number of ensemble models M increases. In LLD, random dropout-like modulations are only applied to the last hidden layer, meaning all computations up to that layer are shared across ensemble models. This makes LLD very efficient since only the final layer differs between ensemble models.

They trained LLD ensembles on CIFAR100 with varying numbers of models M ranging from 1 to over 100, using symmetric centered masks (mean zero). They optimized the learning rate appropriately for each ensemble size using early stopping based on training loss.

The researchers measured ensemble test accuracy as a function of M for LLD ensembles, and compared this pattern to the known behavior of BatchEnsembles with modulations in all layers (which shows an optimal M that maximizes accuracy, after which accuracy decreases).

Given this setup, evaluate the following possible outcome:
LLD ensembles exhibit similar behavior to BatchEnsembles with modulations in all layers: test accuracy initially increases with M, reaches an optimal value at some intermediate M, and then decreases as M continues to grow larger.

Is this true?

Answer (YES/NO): YES